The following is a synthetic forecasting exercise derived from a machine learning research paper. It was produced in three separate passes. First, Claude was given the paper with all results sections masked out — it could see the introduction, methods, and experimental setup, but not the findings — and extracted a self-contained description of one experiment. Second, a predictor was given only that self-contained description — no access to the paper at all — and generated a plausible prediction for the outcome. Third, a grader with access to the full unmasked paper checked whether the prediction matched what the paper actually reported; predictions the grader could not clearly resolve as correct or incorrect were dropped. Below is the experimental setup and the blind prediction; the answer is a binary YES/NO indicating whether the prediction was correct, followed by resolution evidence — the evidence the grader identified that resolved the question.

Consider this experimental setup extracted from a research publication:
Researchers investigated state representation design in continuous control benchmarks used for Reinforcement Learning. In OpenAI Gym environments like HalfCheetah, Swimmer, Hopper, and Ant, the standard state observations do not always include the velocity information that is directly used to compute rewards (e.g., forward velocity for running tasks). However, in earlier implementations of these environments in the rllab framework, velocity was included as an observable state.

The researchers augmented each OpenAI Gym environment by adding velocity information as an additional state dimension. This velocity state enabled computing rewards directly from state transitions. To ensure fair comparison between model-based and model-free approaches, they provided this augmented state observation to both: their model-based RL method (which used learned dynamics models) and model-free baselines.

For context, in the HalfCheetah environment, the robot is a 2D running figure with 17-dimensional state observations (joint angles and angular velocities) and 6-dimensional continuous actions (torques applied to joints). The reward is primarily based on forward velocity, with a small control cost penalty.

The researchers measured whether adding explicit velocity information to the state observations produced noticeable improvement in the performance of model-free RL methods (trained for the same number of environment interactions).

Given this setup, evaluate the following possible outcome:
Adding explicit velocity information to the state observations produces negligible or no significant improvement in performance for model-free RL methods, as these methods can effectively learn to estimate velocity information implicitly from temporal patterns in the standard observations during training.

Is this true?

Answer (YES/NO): YES